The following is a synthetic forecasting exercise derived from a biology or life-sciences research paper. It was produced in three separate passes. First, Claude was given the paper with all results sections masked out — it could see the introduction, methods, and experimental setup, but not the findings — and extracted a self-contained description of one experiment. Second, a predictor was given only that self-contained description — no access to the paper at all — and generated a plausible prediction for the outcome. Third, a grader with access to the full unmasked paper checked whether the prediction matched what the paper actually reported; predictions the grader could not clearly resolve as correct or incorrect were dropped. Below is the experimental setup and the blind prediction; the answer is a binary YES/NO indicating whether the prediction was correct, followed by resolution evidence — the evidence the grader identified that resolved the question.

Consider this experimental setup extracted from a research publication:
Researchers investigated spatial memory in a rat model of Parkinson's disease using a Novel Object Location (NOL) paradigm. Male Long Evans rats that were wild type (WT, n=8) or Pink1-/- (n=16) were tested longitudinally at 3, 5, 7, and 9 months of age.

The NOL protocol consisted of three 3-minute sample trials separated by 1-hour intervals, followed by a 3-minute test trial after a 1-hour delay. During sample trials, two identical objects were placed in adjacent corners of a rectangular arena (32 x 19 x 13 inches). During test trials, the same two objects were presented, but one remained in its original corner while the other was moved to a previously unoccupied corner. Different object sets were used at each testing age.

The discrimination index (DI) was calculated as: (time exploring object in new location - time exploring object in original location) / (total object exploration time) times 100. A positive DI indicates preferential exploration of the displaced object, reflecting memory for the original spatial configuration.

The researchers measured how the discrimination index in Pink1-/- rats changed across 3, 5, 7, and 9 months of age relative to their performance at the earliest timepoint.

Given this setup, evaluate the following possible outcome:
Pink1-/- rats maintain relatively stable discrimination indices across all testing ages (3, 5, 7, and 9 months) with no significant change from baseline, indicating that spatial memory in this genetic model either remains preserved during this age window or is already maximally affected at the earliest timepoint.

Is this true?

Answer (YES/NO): YES